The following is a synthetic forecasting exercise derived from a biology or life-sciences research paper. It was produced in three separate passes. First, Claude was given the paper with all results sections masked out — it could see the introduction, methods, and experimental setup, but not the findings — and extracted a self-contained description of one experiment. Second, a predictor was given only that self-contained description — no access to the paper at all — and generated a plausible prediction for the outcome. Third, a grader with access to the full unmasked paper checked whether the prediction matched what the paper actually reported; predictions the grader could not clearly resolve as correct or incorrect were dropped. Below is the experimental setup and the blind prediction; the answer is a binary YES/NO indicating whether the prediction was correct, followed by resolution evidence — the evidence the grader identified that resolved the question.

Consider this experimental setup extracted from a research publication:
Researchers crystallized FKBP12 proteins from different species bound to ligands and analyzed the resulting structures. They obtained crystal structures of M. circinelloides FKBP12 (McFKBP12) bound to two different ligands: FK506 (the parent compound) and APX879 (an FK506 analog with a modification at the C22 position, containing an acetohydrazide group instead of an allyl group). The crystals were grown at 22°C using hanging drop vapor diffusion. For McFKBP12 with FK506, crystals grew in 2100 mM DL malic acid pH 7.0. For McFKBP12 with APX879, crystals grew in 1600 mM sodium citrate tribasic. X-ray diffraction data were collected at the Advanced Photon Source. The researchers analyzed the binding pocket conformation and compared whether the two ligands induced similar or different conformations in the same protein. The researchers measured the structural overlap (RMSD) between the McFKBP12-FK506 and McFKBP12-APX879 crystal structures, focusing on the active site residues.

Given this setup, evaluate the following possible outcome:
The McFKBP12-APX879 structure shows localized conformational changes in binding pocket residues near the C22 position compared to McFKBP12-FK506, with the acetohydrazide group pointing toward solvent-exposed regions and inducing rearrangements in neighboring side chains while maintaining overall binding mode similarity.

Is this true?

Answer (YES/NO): NO